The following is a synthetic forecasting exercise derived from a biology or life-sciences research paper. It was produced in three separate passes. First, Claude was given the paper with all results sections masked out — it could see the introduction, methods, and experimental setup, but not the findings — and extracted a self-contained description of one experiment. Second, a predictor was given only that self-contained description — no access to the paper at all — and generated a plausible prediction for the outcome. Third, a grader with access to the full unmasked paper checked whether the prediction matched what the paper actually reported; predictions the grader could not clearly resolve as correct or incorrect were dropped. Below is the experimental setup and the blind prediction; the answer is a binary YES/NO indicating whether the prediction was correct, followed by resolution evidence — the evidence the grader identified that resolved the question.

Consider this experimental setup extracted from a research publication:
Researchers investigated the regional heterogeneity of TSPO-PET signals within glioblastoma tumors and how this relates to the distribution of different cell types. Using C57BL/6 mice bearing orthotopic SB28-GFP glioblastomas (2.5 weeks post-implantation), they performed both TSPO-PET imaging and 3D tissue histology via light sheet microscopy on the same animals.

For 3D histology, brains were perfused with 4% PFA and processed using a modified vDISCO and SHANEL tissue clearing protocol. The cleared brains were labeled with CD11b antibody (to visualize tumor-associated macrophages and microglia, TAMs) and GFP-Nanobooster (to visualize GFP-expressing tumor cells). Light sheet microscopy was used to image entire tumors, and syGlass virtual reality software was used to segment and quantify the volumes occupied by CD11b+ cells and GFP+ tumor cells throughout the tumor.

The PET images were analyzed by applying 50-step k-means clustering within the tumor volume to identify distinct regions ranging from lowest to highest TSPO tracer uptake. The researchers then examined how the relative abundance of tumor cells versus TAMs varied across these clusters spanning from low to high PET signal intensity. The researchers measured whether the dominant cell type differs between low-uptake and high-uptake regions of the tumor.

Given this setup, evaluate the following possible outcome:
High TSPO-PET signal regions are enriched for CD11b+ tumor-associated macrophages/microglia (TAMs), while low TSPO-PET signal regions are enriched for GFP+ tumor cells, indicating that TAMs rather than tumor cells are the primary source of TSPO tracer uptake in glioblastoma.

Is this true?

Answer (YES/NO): NO